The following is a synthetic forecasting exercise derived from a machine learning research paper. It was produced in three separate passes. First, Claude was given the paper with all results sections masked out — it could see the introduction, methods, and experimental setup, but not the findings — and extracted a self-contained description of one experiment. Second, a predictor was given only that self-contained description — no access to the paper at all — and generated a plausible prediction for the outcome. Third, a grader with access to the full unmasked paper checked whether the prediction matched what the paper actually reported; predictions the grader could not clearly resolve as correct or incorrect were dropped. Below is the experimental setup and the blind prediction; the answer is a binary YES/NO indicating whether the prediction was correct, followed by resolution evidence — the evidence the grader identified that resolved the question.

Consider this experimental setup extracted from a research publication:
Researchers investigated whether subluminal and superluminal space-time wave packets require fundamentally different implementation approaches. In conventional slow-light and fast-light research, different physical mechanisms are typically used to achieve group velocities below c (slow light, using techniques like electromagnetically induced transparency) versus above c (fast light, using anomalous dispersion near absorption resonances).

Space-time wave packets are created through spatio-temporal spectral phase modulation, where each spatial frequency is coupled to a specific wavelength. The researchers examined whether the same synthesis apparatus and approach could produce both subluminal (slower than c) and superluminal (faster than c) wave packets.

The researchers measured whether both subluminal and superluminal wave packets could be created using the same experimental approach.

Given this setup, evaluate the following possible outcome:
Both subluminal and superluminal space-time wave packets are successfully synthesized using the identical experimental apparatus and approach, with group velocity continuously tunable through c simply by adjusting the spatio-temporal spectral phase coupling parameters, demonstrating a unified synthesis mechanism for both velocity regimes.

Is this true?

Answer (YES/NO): YES